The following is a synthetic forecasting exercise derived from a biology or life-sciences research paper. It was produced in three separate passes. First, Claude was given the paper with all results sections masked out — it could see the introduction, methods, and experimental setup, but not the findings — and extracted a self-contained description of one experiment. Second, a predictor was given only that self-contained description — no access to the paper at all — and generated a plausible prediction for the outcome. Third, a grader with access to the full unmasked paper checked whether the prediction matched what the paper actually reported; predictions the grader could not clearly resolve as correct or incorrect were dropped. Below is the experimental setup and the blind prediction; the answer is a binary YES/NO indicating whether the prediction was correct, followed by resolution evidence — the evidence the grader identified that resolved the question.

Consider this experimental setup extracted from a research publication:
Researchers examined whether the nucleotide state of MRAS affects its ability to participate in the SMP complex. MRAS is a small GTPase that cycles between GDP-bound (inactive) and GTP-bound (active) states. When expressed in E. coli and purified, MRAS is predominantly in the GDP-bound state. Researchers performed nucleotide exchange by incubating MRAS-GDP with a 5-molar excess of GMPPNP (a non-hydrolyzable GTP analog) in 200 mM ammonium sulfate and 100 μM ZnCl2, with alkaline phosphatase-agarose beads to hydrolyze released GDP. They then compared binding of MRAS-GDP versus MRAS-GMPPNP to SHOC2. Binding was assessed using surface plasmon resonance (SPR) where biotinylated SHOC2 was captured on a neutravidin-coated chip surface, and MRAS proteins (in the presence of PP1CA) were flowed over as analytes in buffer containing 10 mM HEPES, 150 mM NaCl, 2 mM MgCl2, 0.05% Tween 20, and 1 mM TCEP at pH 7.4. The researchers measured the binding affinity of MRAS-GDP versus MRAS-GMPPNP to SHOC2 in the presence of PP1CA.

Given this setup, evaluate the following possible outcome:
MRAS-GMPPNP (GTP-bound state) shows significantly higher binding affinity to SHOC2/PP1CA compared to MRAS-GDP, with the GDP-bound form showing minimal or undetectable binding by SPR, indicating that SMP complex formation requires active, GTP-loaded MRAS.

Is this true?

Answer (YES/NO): YES